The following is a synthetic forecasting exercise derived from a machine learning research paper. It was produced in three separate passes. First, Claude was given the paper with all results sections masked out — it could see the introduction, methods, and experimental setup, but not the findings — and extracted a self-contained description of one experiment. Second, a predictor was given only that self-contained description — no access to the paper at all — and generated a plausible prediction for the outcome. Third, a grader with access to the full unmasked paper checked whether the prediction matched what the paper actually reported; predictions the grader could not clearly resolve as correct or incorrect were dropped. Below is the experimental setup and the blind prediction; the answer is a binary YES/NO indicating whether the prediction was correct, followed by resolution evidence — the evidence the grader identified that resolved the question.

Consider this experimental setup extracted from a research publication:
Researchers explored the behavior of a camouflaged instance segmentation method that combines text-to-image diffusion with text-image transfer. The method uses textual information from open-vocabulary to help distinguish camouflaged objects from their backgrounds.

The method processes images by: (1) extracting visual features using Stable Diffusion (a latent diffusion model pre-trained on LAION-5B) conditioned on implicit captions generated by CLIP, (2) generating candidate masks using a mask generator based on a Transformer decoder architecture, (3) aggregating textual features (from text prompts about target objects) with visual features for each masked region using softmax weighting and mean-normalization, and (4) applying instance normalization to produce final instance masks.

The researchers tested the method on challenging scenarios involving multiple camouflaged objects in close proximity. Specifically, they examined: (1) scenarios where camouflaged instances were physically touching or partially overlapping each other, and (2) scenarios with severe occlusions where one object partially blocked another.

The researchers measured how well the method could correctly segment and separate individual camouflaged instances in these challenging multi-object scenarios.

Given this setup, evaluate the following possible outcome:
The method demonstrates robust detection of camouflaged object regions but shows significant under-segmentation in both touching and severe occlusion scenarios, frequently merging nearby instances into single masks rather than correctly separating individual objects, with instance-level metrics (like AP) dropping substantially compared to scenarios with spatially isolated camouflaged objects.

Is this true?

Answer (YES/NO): NO